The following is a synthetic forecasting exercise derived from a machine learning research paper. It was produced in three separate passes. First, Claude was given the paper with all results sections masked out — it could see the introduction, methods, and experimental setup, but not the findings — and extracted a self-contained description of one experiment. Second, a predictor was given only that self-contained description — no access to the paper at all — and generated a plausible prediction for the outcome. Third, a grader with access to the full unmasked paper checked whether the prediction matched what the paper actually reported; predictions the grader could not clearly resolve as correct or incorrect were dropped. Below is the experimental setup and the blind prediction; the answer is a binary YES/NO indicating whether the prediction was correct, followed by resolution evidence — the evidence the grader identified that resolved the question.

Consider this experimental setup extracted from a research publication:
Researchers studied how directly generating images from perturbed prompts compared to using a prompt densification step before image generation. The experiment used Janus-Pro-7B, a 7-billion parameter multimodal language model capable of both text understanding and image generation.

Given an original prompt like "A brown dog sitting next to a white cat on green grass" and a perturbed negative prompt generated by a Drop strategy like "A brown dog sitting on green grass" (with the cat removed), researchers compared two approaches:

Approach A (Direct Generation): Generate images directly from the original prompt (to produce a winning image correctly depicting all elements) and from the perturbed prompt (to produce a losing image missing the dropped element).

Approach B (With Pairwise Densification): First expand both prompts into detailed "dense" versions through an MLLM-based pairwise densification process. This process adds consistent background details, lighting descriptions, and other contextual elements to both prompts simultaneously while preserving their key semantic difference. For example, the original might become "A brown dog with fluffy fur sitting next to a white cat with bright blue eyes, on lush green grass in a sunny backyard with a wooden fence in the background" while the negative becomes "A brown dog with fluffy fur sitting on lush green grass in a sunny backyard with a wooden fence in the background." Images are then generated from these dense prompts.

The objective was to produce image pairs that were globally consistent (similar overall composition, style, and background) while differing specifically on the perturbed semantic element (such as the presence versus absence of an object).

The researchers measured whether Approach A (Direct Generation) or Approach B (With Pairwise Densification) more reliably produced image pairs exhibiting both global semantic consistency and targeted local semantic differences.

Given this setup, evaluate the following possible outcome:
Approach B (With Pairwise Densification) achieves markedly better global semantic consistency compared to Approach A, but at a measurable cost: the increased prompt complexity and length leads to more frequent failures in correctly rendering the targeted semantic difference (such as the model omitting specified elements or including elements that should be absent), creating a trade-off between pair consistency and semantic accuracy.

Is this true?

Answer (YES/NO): NO